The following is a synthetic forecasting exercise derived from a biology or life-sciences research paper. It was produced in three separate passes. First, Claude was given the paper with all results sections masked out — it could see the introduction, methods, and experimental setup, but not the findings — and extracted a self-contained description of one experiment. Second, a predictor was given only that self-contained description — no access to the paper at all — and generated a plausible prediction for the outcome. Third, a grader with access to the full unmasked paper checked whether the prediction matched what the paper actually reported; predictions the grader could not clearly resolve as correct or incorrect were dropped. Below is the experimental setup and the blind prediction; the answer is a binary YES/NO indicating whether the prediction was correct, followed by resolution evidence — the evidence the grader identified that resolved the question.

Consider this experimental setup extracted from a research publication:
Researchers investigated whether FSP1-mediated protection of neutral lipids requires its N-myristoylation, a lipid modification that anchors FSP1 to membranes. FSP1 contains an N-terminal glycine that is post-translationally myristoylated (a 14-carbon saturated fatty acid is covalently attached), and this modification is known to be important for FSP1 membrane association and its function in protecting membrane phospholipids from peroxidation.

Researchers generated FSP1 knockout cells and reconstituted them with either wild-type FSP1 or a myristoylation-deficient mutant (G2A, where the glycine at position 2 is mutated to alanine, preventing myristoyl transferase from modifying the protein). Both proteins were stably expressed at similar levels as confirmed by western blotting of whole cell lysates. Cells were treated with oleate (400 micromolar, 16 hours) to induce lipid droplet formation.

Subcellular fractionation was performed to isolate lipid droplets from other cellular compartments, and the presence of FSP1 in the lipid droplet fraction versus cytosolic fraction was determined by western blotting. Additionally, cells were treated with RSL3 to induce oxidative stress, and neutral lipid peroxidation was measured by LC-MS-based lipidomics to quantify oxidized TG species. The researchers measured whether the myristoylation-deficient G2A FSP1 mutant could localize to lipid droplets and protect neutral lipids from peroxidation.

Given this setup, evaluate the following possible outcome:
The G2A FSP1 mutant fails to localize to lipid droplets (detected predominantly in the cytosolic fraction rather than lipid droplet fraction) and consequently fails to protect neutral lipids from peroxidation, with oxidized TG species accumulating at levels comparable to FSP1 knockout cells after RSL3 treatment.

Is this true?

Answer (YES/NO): NO